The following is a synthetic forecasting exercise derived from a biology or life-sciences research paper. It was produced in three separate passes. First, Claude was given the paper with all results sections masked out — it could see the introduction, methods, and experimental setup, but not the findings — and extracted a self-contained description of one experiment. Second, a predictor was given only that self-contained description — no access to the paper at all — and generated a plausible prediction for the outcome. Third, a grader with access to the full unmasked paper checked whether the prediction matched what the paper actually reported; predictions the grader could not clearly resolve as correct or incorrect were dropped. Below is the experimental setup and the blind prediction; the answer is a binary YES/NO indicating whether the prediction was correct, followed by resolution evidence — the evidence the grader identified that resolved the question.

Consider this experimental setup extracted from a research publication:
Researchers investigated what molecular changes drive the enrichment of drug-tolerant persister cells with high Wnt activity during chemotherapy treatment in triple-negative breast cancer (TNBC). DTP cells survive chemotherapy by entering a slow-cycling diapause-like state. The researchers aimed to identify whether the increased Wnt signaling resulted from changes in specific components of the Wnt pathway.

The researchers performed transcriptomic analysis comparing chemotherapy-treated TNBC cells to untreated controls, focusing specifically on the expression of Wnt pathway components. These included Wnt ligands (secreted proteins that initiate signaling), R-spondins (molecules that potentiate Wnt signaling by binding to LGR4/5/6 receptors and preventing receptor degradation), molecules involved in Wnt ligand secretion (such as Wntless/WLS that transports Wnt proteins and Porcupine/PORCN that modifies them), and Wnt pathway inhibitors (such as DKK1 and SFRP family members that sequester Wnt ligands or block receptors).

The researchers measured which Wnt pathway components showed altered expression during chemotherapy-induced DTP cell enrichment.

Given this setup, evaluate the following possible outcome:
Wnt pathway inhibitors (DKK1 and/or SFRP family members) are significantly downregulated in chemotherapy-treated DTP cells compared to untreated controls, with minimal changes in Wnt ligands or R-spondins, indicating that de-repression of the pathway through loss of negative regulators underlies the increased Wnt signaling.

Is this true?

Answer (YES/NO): NO